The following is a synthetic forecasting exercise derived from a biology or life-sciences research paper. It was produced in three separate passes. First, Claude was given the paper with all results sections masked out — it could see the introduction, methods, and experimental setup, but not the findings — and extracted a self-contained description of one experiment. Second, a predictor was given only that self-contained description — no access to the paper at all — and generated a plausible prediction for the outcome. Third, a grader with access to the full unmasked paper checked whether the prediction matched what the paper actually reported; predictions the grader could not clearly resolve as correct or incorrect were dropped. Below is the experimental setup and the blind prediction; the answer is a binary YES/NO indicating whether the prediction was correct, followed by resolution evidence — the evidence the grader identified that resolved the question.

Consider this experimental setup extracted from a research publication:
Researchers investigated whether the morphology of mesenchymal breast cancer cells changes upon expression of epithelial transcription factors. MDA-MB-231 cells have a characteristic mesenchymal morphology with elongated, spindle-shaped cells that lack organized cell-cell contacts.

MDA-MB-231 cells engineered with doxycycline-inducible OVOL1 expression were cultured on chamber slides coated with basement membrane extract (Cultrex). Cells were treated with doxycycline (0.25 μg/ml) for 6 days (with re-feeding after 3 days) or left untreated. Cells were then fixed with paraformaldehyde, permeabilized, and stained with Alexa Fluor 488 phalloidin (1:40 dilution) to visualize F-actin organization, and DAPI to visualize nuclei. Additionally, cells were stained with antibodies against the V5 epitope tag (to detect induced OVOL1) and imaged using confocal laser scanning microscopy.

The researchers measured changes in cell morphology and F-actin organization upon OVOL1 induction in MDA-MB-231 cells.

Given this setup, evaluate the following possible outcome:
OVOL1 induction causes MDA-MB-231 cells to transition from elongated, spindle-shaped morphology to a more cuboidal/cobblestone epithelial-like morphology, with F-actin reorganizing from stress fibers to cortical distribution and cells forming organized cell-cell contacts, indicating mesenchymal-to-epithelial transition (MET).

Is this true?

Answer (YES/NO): NO